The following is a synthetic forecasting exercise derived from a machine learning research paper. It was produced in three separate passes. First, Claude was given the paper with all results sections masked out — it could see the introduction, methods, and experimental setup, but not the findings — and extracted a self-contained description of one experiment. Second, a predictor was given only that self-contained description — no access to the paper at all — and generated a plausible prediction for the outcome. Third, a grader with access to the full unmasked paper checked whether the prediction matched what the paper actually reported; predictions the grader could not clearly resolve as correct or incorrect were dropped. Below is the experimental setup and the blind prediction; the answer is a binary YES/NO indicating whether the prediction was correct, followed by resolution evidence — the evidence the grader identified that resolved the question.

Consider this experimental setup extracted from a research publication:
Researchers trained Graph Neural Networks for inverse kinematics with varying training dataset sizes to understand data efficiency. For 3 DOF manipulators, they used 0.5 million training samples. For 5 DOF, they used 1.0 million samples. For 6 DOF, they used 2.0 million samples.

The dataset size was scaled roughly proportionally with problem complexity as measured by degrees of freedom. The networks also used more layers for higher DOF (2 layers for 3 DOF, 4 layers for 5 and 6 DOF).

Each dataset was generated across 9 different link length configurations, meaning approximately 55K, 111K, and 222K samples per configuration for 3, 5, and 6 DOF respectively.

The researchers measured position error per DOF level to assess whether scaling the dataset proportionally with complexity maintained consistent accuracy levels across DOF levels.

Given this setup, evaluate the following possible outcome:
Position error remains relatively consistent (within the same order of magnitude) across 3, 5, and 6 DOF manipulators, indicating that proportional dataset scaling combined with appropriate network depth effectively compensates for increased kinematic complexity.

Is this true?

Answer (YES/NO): NO